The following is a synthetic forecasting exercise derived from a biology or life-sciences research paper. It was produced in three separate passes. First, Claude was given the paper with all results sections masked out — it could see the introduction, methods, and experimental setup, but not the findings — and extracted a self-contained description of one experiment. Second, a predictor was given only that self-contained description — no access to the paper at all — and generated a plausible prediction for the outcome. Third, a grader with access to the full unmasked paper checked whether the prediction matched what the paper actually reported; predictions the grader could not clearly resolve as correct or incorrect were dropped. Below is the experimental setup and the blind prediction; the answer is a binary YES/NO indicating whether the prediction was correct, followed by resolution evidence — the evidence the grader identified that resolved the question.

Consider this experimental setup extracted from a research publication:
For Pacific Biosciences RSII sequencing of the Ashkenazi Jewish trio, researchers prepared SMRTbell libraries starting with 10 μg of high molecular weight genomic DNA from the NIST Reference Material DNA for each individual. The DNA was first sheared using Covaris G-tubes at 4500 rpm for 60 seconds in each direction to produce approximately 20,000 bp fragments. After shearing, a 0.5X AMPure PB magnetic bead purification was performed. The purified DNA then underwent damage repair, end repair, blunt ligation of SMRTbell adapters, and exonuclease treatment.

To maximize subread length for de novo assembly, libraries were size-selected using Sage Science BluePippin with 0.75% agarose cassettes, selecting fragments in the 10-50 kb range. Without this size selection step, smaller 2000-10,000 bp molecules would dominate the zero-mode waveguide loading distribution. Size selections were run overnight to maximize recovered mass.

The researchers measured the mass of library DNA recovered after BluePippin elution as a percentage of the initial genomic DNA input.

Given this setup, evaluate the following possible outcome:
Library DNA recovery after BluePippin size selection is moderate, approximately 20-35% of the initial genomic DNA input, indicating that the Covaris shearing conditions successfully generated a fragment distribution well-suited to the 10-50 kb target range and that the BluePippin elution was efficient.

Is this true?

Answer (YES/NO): NO